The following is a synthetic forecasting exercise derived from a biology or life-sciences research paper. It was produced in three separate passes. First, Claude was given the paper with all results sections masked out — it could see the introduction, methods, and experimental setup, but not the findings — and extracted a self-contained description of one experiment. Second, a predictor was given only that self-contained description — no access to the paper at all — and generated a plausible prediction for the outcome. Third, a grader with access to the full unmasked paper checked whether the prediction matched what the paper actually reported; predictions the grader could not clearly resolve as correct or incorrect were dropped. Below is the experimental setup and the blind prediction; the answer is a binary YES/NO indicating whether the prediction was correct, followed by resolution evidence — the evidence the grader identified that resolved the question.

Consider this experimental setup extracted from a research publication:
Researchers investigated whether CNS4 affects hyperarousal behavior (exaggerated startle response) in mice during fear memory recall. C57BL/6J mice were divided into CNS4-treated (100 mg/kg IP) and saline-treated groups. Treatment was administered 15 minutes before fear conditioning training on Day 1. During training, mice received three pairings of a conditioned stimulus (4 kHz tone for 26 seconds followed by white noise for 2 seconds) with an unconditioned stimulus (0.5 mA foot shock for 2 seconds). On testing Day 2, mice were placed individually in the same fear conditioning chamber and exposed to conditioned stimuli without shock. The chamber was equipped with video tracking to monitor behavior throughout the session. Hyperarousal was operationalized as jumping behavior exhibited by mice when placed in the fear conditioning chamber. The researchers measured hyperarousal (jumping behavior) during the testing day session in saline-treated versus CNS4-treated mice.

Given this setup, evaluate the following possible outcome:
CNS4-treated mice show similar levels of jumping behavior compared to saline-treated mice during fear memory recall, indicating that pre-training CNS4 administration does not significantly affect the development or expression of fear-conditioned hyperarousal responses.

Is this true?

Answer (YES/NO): NO